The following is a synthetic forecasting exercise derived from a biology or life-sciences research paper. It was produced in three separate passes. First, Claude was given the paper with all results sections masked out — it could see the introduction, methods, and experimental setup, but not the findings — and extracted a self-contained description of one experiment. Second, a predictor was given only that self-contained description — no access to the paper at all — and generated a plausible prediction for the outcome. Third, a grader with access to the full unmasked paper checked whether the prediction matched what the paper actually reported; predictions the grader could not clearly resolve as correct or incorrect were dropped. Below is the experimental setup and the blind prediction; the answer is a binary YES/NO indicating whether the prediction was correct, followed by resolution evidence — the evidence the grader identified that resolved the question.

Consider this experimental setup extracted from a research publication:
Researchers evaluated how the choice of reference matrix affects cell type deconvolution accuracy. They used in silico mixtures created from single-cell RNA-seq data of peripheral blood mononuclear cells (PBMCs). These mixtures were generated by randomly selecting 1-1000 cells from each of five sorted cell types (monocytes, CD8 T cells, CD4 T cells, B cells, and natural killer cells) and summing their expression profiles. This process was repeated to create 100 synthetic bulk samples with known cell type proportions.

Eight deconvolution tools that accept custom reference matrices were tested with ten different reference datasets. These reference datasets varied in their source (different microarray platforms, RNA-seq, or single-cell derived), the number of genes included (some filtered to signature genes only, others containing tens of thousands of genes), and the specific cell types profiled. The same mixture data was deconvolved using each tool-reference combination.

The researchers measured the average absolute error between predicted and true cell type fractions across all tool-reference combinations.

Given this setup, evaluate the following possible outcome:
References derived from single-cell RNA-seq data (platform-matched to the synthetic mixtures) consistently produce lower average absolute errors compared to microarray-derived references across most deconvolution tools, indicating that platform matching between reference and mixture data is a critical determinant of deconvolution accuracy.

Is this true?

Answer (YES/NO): NO